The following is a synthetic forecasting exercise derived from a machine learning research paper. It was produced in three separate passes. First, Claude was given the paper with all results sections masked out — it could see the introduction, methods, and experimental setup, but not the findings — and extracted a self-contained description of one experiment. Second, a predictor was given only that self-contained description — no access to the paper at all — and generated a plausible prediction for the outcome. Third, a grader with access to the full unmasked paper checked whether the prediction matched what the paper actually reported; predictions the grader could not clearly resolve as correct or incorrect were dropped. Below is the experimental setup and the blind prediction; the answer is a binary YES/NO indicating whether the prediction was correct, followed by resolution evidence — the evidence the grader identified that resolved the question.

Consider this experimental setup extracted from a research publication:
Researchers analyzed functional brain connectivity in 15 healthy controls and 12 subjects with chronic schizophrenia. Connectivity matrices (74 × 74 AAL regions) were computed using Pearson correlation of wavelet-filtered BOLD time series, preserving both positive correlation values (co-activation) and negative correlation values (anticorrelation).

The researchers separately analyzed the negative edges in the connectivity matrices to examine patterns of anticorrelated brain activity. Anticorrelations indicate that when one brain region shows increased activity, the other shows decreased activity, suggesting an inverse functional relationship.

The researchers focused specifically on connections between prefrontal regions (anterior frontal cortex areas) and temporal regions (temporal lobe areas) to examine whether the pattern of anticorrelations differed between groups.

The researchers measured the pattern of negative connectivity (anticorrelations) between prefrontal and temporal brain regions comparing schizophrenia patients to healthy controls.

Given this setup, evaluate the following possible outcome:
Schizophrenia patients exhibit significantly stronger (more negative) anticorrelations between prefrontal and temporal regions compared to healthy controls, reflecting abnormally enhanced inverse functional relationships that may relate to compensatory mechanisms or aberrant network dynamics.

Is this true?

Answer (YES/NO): YES